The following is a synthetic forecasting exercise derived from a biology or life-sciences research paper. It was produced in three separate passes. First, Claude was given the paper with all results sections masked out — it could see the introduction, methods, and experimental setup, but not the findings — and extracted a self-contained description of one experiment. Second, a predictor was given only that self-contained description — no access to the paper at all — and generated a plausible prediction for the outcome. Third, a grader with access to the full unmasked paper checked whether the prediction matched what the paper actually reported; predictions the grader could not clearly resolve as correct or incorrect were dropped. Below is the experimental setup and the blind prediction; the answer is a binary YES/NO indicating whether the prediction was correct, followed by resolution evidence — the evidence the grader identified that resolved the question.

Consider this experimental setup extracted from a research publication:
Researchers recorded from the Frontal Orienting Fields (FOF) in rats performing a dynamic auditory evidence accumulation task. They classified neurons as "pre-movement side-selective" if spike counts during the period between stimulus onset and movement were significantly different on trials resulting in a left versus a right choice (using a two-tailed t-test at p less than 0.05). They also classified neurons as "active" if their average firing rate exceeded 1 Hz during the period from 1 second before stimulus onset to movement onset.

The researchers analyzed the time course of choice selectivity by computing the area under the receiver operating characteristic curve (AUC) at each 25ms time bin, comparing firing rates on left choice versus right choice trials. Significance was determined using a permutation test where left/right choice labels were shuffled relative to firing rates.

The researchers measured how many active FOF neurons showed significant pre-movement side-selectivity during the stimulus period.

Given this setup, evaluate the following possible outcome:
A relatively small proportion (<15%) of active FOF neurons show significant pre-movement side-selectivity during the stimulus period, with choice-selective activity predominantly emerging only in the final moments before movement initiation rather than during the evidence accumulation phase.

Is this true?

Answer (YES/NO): NO